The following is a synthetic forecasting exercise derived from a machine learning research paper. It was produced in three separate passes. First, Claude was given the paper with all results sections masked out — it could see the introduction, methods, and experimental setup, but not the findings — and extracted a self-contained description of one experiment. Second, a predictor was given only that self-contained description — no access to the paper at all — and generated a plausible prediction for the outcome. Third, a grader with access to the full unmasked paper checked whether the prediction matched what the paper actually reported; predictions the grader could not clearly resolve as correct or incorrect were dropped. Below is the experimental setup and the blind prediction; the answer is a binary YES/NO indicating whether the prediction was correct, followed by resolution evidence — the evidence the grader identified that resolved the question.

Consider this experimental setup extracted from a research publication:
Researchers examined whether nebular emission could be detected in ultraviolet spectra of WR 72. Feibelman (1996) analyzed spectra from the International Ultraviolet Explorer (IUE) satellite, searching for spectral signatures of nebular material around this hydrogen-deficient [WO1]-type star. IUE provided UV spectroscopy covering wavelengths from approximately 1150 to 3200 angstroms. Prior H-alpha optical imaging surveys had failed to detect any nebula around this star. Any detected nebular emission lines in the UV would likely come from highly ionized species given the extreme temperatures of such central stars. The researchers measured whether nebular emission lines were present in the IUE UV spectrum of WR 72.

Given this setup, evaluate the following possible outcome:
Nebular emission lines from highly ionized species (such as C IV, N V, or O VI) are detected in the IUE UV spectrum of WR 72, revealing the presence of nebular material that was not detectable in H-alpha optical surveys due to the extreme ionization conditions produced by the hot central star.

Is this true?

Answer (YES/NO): NO